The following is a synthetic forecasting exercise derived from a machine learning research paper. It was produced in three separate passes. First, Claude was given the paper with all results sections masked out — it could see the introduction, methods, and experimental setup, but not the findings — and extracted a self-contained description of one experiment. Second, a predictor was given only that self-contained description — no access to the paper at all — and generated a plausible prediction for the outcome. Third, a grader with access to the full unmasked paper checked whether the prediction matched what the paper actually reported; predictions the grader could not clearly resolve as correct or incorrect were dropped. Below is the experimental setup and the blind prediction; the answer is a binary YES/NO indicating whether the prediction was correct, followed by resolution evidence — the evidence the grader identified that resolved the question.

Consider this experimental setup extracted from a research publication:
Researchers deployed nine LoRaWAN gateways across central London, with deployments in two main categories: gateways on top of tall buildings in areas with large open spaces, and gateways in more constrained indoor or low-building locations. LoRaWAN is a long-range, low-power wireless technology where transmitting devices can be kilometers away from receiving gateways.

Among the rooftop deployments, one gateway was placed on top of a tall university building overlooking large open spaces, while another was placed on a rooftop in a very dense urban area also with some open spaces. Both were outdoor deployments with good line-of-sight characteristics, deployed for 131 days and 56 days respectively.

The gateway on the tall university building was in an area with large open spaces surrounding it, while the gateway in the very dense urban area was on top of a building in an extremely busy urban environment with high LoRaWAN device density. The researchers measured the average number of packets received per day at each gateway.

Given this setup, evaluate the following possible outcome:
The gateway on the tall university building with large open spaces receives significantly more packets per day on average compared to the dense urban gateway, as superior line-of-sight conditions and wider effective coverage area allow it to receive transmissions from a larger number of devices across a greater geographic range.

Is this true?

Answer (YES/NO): NO